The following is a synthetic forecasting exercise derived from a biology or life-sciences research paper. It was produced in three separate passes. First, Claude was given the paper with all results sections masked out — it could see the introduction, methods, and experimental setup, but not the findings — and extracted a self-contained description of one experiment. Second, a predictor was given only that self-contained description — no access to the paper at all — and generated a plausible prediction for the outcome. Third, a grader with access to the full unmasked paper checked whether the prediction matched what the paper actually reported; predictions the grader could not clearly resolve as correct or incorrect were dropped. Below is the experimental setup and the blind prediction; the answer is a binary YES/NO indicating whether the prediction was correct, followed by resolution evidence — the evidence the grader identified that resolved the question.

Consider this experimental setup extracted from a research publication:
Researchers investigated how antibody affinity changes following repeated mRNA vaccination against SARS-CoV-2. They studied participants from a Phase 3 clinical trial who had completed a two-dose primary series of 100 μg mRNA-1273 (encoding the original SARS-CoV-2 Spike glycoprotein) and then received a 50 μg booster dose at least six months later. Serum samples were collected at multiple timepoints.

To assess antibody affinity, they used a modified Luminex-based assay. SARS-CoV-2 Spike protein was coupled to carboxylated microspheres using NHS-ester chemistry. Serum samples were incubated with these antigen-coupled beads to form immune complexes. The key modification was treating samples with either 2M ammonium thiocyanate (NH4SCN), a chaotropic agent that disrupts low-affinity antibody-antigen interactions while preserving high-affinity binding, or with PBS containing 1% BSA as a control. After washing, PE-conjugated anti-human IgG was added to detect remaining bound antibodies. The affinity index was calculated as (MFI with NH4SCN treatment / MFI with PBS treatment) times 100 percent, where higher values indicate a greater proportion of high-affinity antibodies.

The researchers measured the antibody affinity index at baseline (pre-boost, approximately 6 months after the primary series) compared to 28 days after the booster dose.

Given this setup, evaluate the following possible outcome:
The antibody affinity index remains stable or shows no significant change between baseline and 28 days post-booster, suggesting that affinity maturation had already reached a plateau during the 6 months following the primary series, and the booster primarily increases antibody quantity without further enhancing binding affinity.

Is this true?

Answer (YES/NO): NO